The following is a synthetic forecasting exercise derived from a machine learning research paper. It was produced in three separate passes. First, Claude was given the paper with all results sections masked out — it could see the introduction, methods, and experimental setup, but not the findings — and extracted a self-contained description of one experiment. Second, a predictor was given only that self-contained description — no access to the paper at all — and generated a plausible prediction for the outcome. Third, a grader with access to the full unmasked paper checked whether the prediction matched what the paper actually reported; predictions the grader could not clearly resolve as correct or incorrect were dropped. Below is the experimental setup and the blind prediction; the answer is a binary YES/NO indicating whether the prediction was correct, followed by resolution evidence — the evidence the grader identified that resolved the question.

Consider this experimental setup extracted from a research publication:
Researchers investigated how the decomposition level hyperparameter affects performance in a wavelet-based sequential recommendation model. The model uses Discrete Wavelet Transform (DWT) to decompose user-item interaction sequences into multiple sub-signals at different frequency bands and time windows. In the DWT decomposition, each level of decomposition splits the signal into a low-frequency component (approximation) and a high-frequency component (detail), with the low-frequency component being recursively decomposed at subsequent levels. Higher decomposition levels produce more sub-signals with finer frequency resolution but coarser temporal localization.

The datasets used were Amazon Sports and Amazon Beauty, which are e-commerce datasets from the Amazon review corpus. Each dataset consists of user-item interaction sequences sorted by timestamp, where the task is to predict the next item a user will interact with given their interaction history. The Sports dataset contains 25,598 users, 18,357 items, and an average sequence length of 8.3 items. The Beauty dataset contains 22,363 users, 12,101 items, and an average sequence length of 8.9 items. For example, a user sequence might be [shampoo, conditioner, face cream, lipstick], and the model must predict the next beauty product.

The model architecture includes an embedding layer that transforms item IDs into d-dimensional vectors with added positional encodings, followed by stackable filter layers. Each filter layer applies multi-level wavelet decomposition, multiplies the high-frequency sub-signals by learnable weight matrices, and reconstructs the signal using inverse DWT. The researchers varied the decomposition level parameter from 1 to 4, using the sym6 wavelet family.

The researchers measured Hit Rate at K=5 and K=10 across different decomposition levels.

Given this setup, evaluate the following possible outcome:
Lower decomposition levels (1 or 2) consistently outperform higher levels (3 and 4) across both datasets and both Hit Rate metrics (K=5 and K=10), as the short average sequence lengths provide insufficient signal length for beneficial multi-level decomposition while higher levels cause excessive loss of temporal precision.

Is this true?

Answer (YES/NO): NO